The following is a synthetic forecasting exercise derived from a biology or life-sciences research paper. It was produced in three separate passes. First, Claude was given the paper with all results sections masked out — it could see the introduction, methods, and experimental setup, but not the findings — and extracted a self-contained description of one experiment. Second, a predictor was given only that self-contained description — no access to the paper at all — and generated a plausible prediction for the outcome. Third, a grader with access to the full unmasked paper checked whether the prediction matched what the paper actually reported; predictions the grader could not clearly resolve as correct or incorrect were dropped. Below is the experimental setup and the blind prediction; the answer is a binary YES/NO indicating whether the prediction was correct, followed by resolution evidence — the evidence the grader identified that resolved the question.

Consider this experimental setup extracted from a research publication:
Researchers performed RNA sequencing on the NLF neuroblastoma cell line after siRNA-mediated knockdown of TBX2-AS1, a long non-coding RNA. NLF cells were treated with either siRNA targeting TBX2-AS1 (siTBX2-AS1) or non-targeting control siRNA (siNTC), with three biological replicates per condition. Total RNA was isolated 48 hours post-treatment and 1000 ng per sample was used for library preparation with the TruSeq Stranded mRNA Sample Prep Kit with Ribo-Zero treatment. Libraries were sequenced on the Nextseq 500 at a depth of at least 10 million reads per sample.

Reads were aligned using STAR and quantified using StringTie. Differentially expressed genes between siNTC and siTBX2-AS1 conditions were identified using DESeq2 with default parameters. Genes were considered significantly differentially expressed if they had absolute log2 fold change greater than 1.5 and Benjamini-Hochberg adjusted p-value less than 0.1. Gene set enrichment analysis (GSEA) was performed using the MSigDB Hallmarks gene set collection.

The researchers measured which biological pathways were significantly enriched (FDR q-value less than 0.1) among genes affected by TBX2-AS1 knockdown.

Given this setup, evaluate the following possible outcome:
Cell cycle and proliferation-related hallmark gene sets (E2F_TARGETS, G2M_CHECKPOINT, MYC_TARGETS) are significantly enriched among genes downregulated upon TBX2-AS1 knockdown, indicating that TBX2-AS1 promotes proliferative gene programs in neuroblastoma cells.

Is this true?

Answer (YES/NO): YES